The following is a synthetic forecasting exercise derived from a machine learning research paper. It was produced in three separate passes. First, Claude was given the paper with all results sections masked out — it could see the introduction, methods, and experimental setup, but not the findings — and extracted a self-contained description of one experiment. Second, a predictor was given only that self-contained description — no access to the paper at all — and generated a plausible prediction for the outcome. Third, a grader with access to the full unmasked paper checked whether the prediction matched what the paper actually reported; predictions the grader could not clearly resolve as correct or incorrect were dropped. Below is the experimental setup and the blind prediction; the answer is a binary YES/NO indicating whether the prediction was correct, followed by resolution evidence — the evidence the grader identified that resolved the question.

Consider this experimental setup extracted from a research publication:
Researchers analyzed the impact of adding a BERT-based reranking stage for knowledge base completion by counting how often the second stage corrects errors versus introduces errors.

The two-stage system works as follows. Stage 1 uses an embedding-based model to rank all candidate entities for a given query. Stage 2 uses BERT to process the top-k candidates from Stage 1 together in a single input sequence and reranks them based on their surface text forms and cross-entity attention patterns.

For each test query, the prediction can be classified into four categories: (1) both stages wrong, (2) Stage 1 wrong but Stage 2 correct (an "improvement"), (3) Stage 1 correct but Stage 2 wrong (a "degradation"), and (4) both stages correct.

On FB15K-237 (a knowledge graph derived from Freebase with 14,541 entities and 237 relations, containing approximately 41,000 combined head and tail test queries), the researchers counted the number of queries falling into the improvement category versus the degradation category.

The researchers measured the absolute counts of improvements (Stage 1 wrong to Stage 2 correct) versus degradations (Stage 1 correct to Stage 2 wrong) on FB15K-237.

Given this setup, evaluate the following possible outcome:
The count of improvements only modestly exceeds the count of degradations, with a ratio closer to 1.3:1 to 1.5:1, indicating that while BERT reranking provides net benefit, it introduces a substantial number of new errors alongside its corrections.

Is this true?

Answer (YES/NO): NO